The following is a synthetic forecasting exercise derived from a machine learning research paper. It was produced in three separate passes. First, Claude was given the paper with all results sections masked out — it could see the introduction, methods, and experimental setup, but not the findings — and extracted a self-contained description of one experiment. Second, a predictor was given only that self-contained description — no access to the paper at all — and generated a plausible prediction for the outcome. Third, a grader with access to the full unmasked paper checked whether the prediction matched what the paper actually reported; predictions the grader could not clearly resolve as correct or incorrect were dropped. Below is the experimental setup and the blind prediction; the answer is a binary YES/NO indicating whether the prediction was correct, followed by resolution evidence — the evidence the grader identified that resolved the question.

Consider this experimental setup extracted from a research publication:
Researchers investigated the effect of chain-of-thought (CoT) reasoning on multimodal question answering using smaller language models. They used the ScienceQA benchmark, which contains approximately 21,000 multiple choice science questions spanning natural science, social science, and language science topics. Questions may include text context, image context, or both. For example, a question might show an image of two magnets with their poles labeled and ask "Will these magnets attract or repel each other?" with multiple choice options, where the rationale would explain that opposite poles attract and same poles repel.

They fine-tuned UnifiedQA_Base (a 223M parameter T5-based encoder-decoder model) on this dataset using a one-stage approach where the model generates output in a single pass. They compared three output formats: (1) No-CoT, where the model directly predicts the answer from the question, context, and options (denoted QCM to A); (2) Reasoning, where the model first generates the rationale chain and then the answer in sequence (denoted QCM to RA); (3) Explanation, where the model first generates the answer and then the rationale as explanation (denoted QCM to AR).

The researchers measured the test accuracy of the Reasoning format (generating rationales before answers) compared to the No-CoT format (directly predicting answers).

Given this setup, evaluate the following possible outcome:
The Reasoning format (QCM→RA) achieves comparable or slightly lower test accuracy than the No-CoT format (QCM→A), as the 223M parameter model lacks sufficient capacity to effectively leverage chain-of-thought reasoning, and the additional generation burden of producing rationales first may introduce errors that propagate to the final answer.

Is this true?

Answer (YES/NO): NO